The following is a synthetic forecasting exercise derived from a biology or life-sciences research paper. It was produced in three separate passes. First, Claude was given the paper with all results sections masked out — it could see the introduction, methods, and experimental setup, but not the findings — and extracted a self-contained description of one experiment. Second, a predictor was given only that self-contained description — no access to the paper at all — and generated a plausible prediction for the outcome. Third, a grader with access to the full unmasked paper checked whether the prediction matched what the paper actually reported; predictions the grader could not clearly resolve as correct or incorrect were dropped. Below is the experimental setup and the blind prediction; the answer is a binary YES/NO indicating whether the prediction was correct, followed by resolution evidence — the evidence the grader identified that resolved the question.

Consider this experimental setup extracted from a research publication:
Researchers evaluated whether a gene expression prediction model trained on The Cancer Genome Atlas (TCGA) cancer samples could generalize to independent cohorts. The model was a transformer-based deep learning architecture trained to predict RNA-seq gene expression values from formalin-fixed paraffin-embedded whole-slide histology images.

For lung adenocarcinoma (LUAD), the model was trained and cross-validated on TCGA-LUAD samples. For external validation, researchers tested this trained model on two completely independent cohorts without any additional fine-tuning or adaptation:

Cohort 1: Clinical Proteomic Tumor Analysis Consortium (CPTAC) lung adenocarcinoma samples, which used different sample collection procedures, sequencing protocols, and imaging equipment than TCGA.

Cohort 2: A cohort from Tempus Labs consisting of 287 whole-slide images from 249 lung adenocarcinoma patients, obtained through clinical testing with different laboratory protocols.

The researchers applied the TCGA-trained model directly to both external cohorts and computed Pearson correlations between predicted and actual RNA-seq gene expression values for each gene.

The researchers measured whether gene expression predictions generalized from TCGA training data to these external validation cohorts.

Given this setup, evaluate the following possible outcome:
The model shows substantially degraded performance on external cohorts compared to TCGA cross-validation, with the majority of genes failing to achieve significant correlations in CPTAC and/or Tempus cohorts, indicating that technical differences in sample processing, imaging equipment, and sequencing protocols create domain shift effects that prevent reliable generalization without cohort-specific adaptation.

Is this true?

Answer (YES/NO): NO